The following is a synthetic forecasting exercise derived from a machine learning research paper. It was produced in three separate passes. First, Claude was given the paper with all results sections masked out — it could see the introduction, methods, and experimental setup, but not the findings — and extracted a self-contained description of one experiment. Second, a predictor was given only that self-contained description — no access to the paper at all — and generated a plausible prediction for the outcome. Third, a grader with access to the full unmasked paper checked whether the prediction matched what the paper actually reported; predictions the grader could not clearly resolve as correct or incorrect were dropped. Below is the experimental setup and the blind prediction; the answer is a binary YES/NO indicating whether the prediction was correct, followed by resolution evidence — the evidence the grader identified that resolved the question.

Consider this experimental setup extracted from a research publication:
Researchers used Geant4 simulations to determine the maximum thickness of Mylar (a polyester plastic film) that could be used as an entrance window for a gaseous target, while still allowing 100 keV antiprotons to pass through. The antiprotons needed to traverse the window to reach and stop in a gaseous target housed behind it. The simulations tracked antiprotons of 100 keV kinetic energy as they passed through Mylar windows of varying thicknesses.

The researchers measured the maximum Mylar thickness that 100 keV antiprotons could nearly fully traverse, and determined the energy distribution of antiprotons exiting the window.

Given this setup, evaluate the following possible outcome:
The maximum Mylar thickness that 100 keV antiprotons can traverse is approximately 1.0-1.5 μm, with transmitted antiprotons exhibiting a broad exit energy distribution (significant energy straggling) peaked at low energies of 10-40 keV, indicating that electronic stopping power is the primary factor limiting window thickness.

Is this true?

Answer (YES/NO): NO